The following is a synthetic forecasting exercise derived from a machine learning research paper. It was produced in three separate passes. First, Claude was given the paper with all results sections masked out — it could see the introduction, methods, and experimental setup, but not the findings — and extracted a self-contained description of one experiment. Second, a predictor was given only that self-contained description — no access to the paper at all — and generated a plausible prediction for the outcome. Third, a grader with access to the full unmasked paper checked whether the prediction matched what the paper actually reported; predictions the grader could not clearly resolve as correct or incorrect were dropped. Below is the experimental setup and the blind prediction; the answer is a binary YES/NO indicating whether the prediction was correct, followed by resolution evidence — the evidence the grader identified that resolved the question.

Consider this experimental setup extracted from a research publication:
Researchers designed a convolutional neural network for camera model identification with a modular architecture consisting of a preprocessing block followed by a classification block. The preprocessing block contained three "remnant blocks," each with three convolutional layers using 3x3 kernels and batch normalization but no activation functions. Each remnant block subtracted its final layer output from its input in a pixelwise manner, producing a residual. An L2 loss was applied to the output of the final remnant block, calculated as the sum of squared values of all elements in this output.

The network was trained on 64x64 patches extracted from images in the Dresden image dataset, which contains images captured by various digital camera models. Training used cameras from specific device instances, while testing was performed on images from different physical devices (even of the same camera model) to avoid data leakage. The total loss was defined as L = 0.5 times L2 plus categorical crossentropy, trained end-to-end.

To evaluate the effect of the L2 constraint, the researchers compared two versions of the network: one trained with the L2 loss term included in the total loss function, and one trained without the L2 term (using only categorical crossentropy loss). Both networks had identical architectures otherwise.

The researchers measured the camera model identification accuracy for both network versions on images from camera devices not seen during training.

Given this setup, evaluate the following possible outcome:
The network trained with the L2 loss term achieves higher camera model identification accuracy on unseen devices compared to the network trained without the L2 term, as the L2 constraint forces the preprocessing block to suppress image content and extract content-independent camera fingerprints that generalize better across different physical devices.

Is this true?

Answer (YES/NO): YES